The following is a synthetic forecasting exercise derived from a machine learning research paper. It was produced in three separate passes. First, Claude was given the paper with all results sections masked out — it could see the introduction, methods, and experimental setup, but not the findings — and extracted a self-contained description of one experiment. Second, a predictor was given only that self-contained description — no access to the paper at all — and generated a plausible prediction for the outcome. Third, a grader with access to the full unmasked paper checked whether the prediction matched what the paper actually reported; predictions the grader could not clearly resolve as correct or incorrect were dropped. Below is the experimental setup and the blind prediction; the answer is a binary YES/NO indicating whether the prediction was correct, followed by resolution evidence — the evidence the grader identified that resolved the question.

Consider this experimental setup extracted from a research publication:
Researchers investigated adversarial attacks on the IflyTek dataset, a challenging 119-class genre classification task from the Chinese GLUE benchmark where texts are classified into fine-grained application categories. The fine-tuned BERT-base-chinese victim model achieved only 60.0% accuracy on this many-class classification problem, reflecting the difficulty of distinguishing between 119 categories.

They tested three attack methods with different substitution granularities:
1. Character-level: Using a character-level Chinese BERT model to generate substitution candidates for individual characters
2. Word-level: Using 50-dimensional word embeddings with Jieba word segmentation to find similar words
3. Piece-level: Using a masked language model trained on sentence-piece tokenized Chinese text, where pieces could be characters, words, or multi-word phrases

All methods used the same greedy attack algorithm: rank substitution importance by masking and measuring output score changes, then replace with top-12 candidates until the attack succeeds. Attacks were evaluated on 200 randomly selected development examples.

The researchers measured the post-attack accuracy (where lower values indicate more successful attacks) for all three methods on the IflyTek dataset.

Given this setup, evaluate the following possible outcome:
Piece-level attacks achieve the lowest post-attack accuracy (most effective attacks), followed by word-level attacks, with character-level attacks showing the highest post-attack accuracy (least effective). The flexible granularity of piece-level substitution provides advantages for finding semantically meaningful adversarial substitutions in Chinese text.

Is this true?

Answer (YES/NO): NO